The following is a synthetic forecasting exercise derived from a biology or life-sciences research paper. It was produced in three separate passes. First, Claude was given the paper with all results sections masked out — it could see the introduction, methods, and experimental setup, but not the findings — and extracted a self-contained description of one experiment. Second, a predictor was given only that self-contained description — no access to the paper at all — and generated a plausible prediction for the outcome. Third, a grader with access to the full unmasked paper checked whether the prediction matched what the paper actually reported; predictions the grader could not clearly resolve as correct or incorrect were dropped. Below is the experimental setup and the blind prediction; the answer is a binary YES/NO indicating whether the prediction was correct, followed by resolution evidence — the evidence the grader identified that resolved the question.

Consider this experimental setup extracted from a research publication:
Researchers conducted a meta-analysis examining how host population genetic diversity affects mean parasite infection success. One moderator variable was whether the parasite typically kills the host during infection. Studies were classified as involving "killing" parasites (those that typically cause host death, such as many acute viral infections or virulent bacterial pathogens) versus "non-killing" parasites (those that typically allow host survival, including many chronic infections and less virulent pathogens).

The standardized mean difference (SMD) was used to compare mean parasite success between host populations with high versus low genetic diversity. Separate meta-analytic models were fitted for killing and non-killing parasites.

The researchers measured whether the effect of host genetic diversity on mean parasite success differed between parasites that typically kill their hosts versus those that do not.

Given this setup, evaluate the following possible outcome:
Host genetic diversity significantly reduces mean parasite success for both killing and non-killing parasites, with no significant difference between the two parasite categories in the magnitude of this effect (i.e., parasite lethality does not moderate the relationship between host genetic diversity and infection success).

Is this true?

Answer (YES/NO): NO